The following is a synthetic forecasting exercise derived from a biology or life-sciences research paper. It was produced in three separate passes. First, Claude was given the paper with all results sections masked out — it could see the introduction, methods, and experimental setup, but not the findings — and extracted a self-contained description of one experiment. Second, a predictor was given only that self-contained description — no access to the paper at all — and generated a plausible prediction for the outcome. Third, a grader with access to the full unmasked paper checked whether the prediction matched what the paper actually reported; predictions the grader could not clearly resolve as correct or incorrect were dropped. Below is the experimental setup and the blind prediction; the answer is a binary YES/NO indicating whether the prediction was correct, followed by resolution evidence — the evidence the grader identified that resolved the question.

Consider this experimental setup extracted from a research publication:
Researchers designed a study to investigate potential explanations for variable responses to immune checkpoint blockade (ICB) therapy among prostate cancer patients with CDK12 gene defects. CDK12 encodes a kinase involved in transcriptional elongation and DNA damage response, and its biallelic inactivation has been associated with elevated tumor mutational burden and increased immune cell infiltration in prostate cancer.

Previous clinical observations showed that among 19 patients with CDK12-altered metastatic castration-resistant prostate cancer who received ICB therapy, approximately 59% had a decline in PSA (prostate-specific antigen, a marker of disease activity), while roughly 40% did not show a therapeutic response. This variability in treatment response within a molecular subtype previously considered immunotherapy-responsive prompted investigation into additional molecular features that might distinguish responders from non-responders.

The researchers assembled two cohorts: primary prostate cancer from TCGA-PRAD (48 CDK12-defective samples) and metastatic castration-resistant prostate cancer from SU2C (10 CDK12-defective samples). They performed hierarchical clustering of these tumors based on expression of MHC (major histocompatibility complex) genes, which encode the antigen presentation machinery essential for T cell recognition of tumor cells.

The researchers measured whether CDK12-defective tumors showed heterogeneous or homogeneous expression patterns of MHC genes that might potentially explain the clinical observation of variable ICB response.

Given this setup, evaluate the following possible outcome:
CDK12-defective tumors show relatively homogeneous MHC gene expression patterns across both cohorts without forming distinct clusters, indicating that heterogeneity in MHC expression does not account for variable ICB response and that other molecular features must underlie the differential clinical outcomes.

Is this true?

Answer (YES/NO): NO